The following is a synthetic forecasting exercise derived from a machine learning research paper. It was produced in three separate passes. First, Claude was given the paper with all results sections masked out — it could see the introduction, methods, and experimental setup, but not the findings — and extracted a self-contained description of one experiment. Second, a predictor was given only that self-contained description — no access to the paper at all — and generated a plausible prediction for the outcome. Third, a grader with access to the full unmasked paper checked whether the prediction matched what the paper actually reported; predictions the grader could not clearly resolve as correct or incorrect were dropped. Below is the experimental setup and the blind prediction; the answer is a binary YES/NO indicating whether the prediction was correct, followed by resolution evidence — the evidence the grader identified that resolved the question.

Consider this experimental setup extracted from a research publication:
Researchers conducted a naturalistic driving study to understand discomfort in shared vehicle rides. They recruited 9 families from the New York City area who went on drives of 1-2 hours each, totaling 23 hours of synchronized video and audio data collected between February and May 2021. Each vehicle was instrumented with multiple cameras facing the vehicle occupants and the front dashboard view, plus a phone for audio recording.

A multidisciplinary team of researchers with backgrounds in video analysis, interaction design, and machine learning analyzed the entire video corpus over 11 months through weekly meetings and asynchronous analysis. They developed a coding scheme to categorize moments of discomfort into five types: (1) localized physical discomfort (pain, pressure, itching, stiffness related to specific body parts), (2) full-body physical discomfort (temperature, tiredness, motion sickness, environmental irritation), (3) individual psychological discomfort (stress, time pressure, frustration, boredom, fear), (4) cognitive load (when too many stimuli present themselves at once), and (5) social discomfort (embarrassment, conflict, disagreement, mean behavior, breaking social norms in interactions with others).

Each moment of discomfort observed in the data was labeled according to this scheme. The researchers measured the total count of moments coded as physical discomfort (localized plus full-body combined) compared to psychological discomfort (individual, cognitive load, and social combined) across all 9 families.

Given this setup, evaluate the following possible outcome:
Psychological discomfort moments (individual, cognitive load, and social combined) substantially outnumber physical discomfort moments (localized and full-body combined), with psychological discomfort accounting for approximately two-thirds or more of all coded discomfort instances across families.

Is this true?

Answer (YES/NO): YES